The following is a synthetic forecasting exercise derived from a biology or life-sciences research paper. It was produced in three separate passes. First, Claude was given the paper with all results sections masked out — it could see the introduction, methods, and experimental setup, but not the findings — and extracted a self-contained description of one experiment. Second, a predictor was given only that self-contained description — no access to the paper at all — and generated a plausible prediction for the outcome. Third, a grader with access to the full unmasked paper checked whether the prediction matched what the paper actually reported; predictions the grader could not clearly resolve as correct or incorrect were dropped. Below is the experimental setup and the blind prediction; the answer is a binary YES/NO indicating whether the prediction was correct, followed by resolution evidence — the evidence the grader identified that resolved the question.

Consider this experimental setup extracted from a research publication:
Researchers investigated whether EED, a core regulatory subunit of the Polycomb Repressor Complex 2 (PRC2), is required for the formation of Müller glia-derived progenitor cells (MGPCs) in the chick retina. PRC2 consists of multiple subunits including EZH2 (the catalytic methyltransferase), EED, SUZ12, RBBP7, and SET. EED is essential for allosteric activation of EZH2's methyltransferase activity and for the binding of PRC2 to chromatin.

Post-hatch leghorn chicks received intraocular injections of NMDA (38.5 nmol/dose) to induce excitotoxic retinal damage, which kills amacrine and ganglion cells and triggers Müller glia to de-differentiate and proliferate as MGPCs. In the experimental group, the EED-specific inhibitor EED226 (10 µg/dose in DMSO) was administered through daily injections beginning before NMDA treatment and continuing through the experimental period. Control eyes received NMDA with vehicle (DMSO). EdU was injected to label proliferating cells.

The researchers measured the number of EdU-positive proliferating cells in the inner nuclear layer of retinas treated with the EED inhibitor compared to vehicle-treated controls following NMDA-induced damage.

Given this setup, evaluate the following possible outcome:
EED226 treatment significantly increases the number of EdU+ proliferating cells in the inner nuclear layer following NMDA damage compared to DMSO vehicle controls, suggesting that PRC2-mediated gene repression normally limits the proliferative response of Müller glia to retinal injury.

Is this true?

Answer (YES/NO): NO